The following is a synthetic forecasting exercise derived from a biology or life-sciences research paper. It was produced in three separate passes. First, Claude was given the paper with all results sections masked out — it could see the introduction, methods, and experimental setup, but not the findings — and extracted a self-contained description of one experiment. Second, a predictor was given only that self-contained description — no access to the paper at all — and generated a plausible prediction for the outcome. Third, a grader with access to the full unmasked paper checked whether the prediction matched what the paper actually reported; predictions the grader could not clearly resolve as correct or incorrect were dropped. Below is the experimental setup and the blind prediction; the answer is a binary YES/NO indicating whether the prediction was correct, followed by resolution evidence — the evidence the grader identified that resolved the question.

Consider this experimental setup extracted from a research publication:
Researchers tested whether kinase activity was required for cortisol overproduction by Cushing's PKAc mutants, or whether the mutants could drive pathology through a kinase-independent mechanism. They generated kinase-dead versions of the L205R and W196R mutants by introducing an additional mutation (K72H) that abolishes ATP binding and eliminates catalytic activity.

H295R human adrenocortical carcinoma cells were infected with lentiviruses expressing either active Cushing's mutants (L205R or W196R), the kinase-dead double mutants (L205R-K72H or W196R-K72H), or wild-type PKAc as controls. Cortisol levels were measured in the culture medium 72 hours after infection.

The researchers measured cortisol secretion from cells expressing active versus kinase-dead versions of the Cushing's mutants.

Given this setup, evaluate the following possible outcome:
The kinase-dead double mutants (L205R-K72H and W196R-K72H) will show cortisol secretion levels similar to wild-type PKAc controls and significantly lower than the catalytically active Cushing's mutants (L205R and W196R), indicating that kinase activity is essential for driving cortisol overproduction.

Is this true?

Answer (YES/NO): YES